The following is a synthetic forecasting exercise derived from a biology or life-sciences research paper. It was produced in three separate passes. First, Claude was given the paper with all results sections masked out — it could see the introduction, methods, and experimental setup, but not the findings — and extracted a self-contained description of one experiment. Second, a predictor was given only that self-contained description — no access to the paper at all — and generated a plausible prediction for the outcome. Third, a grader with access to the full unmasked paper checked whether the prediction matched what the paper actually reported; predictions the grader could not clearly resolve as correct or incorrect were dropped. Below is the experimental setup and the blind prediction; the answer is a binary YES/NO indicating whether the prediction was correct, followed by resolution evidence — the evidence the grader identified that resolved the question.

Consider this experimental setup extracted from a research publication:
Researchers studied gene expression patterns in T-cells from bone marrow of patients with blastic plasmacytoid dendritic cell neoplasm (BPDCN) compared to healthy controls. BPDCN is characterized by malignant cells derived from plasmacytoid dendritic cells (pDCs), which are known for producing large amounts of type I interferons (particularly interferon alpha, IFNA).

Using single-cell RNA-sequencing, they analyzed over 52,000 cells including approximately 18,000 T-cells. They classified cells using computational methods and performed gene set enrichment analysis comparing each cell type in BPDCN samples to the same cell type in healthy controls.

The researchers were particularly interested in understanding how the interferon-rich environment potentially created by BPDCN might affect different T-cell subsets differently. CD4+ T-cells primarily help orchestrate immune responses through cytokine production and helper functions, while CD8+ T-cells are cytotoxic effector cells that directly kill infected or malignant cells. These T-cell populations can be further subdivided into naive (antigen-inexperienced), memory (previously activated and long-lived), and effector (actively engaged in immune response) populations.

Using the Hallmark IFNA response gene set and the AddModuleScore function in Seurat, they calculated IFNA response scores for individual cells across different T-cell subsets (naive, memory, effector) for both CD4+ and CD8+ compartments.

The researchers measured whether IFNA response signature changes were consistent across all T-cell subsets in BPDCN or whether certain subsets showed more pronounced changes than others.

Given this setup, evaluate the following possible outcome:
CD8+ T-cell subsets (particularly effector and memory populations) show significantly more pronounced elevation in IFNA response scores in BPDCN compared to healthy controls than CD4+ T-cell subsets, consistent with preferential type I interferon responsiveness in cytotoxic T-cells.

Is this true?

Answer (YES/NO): NO